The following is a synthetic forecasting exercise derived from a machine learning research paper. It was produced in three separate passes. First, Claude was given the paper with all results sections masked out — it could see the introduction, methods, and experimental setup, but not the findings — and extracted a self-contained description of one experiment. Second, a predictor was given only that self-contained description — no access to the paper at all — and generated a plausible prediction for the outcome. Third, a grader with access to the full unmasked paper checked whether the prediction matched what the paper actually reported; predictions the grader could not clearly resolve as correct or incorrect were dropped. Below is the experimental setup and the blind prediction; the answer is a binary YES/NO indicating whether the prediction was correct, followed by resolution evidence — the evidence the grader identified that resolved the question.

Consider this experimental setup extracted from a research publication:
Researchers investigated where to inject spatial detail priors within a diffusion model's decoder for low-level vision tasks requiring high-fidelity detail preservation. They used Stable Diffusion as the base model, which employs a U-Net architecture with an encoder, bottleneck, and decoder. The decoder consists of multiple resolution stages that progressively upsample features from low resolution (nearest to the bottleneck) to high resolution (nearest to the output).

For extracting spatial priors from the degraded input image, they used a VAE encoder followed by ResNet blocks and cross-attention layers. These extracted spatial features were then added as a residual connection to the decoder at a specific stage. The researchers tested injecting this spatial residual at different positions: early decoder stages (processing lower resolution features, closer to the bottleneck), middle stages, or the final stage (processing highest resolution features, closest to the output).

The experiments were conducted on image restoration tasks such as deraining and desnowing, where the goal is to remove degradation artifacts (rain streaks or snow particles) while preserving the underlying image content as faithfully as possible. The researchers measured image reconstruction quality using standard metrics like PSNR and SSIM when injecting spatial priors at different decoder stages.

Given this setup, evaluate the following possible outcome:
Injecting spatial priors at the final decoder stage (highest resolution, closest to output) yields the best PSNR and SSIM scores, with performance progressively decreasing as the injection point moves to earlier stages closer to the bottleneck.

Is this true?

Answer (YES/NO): NO